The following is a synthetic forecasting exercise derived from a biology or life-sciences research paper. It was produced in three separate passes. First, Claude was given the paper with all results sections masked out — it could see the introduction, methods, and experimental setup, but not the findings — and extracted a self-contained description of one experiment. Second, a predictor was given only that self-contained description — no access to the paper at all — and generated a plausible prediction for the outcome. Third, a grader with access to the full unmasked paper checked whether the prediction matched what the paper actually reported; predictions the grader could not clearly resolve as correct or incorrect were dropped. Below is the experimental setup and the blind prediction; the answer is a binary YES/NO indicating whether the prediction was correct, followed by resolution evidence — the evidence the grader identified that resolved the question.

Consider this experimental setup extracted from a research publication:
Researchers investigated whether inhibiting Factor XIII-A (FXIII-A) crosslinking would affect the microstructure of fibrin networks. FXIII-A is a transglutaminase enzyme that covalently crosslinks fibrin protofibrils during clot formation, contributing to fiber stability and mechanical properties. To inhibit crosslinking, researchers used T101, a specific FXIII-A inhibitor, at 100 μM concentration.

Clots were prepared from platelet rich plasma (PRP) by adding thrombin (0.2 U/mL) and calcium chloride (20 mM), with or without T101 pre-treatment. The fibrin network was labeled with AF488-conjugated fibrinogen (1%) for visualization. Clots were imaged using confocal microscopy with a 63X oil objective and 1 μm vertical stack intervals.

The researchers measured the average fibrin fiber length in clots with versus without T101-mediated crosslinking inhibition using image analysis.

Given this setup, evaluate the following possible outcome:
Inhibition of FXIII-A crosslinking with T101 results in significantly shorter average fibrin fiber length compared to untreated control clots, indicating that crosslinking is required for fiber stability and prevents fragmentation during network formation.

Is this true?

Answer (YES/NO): NO